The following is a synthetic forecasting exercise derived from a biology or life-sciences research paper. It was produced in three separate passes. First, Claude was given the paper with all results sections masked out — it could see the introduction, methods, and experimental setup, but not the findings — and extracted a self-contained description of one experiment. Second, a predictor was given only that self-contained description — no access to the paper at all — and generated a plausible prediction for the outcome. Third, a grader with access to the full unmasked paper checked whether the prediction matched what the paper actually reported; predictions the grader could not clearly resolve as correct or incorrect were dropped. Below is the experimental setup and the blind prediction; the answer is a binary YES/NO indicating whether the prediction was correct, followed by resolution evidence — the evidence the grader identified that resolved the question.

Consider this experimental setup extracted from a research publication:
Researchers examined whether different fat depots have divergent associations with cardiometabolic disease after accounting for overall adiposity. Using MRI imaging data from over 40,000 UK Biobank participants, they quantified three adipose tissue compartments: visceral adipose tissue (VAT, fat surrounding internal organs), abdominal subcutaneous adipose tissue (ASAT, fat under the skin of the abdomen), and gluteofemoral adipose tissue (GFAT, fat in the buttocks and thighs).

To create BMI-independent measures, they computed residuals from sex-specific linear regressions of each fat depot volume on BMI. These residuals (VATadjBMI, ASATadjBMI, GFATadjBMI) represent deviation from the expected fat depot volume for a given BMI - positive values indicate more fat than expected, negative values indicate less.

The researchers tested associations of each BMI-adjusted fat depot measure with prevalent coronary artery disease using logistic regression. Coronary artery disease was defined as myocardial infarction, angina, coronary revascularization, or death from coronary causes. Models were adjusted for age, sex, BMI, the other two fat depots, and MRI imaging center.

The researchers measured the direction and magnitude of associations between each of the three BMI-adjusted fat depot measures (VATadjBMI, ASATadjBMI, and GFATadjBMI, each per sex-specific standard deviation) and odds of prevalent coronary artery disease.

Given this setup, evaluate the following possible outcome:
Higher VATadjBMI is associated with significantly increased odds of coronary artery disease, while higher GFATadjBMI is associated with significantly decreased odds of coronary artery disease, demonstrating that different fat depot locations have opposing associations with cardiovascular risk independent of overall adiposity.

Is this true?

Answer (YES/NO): YES